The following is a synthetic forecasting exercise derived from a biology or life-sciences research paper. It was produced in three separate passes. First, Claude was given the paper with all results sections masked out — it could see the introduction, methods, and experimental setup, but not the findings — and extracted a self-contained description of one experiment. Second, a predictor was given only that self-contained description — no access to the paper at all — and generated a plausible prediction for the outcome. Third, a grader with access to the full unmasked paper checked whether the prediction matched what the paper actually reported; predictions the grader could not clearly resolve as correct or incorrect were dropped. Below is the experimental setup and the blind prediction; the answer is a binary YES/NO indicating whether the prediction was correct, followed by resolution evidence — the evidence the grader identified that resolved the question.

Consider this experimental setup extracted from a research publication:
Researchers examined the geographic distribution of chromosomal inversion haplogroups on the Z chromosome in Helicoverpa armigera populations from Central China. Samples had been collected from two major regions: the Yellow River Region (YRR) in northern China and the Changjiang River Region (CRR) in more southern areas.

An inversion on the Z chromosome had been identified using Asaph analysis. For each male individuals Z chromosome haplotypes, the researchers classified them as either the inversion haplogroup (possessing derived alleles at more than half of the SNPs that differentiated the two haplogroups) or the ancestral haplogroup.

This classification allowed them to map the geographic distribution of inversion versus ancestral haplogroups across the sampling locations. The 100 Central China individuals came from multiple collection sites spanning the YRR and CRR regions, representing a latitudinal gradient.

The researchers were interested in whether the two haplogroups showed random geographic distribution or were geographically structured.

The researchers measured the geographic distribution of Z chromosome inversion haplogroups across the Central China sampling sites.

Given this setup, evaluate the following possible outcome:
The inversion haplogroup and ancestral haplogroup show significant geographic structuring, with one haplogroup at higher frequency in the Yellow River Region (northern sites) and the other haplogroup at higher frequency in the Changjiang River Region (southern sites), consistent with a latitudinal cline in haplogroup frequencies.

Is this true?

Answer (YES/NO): YES